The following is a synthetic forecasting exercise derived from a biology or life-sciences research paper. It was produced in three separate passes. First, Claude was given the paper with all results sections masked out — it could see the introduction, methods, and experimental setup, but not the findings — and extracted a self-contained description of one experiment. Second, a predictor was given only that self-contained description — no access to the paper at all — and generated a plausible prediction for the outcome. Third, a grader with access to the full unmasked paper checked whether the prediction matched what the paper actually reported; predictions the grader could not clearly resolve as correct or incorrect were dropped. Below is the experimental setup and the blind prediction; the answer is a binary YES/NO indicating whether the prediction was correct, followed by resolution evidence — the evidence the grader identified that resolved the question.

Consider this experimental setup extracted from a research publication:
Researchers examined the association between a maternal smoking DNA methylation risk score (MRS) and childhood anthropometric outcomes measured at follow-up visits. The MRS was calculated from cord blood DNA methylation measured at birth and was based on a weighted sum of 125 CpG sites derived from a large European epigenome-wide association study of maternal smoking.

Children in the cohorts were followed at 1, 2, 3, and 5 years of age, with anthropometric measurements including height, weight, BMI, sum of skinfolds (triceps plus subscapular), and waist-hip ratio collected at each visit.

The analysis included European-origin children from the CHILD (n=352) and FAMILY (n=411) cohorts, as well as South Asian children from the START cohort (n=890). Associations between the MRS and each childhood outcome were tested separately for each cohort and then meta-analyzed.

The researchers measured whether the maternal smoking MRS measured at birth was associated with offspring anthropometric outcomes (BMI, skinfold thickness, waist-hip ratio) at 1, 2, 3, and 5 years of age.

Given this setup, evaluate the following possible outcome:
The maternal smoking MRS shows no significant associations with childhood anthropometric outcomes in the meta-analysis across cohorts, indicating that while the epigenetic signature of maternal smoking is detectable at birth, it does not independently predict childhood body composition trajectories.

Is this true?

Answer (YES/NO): NO